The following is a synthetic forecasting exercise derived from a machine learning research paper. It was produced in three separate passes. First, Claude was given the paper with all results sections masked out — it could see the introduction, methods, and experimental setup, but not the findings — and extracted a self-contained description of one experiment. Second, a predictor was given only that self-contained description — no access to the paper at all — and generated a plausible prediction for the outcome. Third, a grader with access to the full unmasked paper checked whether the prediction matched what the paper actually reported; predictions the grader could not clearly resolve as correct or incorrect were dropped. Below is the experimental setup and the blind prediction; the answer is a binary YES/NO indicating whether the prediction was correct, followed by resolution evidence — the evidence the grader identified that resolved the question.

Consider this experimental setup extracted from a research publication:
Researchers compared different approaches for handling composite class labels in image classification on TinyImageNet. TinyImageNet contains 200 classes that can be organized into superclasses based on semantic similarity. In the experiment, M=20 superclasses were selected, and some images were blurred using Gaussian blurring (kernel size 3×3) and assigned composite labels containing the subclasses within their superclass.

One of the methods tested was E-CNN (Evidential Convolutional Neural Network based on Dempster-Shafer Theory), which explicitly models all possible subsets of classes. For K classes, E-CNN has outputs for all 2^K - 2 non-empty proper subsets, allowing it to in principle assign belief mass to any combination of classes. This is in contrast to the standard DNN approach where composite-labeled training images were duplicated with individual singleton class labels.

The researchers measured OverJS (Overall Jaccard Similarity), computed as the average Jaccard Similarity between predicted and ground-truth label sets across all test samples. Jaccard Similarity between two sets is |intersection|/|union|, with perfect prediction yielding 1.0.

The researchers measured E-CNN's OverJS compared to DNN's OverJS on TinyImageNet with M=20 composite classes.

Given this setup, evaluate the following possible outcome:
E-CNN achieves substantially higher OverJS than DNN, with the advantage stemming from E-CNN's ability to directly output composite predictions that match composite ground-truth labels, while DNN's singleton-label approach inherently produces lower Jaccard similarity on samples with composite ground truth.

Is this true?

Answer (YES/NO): NO